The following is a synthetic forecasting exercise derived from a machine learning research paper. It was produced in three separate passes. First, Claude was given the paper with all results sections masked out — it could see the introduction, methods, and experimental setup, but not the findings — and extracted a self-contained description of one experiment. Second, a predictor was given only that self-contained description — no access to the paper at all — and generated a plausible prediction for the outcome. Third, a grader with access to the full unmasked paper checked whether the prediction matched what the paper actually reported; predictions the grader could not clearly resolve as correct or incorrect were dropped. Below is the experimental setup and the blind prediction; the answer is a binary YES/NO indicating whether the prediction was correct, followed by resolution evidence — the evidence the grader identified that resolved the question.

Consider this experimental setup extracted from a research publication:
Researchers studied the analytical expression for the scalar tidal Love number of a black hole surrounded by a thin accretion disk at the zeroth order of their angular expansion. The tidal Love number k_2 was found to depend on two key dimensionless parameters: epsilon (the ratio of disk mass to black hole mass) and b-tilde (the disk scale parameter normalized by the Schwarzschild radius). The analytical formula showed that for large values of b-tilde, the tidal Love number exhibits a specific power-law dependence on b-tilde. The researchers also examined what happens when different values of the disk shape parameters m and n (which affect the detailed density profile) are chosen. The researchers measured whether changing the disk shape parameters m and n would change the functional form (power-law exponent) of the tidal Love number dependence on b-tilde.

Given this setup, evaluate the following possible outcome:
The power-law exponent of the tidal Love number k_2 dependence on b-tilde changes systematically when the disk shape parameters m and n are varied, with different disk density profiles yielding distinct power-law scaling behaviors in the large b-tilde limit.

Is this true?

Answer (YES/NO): NO